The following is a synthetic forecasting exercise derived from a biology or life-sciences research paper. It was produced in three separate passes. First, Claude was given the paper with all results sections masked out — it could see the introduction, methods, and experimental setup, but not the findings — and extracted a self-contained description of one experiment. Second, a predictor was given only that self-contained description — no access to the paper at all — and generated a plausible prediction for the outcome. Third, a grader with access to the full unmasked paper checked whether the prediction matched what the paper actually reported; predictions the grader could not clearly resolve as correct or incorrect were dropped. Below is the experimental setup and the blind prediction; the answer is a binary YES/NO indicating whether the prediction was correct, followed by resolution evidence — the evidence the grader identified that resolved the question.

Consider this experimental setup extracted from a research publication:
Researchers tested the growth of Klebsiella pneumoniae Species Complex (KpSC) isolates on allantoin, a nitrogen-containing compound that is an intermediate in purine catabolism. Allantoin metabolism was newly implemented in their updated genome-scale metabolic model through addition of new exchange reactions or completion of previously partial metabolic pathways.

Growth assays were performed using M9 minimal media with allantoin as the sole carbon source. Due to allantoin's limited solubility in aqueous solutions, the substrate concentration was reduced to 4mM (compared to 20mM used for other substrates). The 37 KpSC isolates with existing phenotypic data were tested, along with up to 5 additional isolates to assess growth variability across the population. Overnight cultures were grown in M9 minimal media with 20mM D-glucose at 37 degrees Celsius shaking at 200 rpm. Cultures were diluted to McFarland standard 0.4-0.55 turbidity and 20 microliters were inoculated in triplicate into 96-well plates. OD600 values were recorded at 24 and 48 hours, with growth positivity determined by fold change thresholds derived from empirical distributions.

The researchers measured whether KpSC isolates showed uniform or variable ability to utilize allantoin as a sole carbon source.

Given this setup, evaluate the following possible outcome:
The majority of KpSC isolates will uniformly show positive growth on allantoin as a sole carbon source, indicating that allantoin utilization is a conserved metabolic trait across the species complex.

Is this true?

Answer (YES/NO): NO